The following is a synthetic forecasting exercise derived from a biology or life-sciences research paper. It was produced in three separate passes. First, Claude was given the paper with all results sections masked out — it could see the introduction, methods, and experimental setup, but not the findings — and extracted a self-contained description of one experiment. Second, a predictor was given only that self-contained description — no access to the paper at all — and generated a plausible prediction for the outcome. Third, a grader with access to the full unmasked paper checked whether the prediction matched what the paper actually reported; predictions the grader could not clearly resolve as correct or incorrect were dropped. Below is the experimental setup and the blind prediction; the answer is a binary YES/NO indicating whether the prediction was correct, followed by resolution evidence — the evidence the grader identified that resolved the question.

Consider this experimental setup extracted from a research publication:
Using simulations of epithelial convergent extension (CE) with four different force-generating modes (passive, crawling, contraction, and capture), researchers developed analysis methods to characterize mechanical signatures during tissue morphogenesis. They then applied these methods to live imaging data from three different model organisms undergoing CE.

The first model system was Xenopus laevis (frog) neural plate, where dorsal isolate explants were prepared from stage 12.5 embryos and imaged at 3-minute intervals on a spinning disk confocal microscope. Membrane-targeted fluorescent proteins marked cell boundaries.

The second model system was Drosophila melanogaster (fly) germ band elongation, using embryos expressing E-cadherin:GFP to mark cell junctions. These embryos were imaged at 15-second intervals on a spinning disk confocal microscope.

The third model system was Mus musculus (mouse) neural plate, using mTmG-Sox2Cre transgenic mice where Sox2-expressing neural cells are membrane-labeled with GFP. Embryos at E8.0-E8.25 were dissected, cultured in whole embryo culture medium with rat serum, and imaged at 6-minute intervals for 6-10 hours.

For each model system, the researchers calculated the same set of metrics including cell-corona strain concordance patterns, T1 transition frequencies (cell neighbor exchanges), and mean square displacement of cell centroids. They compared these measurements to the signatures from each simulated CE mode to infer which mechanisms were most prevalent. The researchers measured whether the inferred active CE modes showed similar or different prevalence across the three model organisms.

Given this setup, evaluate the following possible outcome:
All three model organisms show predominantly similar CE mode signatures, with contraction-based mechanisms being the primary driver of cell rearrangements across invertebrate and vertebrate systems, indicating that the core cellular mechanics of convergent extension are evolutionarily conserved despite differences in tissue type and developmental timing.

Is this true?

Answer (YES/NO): NO